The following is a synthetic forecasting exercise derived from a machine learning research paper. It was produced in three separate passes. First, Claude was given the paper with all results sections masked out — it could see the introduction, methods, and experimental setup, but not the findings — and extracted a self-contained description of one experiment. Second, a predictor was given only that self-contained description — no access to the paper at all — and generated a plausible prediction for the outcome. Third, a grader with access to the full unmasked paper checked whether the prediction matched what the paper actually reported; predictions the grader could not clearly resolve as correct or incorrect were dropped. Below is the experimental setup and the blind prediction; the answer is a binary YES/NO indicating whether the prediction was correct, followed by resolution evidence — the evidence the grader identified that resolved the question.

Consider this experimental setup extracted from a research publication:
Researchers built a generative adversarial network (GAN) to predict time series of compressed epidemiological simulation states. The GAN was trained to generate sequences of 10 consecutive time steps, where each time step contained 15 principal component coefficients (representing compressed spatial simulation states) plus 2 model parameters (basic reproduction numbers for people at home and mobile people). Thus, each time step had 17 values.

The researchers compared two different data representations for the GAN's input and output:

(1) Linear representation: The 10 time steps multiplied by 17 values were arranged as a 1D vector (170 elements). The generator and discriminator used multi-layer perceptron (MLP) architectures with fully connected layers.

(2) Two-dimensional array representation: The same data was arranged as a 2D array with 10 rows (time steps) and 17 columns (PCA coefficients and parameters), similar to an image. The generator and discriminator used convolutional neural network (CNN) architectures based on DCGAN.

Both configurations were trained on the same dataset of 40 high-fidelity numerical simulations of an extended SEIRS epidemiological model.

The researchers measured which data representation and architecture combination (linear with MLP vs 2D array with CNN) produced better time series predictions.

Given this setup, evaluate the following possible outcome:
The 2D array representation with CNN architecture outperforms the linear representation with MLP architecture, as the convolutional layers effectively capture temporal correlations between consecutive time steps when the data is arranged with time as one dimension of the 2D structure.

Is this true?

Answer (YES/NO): YES